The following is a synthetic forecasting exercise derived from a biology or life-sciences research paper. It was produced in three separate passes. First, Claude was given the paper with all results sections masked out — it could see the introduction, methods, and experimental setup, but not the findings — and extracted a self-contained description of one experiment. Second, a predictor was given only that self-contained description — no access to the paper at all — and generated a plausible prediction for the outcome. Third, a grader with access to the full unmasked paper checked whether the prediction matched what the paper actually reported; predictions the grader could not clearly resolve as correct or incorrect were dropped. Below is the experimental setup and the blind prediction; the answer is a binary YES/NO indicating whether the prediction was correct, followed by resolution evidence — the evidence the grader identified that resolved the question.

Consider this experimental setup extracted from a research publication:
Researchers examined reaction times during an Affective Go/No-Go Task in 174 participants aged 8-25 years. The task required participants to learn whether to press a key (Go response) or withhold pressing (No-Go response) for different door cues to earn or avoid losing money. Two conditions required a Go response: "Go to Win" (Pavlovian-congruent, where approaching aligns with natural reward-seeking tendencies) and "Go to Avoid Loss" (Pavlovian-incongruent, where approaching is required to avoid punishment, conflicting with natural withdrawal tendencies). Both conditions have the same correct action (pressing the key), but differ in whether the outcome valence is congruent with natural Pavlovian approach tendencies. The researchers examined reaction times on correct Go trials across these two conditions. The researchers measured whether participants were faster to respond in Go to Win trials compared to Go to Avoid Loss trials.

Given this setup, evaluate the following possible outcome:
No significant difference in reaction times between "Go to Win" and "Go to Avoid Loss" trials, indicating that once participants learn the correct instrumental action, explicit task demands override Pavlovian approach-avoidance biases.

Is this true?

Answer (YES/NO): NO